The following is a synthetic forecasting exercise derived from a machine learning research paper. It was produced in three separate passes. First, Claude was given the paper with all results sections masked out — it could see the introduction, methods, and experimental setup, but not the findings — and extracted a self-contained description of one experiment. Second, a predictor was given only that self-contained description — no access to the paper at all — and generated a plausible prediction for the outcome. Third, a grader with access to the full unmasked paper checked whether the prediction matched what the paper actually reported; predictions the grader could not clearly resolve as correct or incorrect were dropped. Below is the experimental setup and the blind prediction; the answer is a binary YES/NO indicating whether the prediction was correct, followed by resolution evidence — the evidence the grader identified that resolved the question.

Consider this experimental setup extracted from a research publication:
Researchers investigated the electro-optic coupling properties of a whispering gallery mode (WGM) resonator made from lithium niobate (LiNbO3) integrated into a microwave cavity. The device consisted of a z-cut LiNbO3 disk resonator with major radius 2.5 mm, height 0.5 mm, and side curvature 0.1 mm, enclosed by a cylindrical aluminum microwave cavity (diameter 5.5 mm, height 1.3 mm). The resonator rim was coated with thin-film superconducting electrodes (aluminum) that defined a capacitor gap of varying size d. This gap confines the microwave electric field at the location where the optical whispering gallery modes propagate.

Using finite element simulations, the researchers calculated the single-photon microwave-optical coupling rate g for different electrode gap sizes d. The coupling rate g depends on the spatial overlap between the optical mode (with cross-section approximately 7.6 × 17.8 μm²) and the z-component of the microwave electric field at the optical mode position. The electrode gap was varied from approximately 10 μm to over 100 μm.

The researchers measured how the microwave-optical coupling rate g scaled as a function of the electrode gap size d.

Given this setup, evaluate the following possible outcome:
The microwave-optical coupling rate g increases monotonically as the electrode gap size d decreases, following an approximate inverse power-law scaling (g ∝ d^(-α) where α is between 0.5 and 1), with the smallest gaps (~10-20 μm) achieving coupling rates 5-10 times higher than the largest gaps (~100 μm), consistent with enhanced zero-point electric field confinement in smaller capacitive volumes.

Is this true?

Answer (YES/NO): YES